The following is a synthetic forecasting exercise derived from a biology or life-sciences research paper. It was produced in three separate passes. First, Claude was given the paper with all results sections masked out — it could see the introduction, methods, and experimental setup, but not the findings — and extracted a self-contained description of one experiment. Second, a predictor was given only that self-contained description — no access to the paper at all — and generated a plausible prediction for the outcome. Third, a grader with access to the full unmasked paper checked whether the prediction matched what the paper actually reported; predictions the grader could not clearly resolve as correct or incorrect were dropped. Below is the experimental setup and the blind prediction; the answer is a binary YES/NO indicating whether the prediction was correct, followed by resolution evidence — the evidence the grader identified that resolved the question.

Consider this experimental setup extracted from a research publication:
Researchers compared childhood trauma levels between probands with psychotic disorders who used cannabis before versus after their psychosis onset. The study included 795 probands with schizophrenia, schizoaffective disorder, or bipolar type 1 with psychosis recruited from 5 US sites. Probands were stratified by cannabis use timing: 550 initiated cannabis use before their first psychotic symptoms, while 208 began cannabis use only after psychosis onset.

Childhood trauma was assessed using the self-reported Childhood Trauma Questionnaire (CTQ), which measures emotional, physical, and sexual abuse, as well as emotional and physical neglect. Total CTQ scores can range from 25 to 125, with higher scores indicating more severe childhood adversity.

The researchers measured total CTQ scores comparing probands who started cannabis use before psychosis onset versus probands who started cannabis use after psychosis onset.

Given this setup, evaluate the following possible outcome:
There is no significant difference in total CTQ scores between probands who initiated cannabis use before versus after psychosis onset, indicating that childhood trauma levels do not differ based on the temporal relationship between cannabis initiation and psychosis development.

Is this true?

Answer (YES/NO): NO